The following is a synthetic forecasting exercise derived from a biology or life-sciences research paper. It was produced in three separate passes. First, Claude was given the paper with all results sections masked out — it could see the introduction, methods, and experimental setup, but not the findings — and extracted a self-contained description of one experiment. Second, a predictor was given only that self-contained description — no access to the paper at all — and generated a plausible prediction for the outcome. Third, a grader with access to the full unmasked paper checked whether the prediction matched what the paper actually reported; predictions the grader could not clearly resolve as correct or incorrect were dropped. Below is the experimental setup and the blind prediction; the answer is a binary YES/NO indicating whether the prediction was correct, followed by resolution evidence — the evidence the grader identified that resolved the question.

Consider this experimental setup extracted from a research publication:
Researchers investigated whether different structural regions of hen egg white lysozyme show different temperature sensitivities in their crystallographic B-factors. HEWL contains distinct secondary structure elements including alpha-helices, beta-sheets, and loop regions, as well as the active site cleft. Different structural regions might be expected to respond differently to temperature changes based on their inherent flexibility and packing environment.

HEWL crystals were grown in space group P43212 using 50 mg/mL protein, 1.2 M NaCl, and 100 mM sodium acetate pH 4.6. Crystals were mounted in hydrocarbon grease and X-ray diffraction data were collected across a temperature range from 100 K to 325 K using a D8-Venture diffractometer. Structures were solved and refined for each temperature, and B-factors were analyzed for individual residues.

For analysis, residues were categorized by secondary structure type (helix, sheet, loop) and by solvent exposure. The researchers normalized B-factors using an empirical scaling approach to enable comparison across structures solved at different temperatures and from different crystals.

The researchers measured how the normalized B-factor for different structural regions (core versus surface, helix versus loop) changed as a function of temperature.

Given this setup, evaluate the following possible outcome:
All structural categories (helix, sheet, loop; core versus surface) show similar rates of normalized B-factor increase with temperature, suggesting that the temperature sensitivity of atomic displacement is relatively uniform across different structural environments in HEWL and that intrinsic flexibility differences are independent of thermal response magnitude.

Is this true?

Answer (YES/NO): NO